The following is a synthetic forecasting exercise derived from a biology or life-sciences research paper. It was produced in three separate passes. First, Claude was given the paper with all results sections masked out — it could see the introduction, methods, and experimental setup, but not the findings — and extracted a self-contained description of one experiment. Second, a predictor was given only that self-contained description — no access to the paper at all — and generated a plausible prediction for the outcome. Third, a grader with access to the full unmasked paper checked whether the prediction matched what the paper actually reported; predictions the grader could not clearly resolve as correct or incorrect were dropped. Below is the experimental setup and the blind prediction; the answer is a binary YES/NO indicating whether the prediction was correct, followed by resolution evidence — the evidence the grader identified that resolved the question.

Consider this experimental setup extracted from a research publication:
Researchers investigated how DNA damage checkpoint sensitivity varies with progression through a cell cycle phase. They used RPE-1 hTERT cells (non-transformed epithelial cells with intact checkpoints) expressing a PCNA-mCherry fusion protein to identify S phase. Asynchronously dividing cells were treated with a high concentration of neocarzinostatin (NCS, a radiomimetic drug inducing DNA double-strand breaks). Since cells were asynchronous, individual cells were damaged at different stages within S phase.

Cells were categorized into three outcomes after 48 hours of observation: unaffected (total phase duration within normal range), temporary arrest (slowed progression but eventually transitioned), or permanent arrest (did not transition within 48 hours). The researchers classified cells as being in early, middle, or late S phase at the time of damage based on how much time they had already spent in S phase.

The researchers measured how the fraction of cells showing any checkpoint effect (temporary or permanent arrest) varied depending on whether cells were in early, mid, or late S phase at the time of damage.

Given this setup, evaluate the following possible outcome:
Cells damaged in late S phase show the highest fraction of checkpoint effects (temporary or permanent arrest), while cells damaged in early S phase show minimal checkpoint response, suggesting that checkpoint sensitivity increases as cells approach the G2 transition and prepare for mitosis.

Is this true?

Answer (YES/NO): NO